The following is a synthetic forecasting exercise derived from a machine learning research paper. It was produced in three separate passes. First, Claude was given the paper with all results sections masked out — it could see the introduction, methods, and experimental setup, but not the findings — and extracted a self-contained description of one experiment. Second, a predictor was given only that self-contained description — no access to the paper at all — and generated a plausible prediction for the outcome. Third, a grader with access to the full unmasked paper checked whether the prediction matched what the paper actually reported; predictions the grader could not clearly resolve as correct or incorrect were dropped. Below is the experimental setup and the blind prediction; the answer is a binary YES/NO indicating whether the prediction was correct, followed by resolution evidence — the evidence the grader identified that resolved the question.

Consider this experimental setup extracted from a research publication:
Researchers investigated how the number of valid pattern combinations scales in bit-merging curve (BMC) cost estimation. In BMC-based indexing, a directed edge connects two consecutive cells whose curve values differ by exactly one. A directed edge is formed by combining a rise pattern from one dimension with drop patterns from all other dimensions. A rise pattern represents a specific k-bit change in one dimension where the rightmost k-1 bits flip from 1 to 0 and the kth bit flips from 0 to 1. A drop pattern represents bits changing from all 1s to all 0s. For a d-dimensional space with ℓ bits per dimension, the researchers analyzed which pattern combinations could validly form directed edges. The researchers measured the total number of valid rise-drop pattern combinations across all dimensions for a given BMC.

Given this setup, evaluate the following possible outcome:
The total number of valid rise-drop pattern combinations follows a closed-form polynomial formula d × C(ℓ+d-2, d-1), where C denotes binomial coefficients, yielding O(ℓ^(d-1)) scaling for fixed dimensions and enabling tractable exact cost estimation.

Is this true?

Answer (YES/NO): NO